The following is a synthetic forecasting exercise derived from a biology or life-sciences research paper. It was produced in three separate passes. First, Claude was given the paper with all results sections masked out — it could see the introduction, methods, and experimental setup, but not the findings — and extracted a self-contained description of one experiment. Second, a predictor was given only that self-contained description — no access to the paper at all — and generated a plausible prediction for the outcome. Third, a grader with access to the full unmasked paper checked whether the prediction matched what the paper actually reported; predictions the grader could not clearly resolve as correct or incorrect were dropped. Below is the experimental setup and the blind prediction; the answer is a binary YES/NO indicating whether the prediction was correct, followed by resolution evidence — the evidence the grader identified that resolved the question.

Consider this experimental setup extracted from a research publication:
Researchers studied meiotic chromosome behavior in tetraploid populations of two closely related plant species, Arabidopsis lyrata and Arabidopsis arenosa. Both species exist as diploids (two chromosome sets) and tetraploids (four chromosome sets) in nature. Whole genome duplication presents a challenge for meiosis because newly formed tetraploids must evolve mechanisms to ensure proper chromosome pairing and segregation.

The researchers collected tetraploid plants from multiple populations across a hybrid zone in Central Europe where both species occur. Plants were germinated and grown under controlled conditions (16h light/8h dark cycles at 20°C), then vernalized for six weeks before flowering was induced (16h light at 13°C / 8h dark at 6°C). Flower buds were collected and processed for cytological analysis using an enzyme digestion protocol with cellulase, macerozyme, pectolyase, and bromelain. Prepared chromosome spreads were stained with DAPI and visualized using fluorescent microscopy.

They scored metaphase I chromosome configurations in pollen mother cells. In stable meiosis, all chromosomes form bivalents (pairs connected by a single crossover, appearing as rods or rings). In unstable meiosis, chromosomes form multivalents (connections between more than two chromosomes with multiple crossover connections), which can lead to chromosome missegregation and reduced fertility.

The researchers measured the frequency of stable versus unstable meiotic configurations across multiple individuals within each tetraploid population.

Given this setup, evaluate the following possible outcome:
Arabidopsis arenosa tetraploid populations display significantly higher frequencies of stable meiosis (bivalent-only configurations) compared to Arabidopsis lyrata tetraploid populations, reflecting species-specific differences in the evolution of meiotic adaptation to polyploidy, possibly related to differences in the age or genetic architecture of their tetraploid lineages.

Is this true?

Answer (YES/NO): NO